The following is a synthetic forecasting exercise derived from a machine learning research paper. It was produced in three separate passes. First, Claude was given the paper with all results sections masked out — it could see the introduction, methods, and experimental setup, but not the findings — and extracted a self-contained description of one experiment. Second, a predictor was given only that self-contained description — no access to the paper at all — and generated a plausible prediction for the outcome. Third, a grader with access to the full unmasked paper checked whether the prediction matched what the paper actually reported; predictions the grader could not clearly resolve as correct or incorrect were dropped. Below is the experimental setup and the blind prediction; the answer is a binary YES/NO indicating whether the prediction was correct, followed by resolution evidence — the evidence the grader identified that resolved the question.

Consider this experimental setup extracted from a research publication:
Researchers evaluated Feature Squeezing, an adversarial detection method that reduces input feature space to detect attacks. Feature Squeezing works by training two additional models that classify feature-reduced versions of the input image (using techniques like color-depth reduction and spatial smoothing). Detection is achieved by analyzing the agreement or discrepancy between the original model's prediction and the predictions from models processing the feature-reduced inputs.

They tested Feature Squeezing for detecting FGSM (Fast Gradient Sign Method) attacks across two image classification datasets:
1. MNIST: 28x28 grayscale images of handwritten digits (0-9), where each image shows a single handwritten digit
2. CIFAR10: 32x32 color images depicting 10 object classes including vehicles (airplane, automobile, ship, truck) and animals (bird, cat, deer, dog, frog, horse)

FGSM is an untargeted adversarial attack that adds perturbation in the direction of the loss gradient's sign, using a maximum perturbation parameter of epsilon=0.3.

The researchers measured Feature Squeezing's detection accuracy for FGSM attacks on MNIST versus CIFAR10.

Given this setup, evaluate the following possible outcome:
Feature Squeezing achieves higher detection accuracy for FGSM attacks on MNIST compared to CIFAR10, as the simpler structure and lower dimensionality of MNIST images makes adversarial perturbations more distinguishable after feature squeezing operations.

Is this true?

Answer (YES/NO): YES